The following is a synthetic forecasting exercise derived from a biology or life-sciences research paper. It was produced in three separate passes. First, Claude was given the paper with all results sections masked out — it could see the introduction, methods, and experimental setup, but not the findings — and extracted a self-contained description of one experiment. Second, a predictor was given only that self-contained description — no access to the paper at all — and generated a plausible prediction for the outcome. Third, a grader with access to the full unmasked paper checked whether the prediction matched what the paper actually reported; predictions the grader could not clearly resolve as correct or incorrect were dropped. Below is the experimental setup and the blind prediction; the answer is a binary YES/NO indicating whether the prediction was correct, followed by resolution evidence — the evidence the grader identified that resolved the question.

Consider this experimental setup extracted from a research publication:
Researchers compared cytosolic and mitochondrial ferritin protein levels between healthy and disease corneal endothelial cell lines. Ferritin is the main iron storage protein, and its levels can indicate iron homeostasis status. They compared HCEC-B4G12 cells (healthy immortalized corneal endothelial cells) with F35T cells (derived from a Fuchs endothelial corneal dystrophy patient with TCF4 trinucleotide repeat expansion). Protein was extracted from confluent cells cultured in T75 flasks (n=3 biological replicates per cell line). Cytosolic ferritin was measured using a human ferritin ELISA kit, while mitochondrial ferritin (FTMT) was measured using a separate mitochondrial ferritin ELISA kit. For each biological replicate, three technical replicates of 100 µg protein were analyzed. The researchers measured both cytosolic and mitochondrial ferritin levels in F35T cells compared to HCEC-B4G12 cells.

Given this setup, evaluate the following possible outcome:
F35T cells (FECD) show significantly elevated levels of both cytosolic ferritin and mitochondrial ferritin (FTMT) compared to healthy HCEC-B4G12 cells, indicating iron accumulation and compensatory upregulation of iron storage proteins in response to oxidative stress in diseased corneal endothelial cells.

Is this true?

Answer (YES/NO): NO